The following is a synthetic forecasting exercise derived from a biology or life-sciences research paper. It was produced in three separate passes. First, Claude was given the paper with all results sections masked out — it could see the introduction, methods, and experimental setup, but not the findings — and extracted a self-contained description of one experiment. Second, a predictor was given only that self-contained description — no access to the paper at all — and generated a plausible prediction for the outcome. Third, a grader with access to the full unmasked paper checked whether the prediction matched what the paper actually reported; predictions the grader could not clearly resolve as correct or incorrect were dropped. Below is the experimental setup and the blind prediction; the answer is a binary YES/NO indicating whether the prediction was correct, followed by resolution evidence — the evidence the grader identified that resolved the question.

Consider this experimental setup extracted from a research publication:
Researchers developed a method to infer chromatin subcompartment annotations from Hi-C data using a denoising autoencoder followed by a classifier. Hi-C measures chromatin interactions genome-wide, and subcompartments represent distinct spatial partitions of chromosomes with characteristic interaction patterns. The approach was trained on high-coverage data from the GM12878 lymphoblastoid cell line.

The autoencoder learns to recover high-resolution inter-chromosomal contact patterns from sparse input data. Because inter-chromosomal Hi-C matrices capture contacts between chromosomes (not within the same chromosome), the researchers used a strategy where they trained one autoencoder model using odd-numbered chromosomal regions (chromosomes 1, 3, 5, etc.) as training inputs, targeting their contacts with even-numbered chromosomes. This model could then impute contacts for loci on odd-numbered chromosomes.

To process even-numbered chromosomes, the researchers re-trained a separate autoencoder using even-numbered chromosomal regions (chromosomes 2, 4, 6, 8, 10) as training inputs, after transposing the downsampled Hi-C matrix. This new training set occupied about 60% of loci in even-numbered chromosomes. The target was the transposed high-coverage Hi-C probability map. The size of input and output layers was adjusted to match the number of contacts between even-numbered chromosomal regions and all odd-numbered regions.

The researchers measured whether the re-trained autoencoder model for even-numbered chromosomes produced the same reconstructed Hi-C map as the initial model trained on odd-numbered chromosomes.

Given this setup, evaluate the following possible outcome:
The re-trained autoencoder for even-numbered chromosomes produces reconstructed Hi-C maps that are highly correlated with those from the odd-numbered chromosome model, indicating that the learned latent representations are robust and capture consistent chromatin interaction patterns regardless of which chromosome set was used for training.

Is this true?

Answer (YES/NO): YES